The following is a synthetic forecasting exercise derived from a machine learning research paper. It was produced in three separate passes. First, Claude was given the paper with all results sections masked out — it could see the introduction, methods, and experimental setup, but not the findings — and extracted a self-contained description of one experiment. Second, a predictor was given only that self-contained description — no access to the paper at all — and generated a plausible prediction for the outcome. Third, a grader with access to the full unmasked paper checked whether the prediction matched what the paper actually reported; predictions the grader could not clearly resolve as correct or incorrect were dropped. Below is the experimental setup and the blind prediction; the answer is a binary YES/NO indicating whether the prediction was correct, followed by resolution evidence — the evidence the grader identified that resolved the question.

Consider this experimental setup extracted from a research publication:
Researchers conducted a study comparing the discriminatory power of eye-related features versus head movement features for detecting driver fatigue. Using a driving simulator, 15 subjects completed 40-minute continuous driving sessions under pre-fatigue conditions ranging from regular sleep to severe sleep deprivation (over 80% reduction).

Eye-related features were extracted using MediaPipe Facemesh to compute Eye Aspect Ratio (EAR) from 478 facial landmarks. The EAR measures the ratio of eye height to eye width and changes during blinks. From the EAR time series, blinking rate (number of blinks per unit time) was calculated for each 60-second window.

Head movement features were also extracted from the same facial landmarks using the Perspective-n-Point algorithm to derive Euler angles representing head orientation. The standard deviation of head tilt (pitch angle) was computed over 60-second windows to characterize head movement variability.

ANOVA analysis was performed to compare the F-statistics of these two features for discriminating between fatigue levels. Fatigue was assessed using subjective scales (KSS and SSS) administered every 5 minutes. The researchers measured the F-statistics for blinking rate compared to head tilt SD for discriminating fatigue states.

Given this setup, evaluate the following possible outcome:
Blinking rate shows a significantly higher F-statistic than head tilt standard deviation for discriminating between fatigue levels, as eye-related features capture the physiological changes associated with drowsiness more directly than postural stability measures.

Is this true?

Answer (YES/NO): NO